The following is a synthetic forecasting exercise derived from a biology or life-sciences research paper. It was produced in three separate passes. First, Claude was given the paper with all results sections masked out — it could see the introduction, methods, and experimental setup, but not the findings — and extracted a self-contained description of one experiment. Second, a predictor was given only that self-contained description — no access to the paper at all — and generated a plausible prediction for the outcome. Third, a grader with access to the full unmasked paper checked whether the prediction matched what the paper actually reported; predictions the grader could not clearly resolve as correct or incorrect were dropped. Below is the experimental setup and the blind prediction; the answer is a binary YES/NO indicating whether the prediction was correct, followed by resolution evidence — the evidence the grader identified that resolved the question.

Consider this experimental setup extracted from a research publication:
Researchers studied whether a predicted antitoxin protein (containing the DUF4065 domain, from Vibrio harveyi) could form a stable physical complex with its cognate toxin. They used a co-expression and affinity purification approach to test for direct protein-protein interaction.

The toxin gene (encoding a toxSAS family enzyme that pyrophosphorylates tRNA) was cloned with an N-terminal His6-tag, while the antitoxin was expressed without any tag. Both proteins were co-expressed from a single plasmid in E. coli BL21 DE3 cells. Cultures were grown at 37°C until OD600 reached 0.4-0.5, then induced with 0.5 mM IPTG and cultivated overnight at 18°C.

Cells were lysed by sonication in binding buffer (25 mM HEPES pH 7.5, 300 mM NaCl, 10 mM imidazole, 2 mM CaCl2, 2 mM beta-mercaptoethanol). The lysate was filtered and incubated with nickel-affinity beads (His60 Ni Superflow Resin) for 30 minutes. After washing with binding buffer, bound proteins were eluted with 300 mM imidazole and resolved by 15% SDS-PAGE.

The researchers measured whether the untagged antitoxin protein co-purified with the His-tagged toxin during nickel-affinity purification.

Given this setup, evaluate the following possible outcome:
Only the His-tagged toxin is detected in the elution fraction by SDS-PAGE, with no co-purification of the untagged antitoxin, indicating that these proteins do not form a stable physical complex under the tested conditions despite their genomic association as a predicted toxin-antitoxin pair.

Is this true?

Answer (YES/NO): NO